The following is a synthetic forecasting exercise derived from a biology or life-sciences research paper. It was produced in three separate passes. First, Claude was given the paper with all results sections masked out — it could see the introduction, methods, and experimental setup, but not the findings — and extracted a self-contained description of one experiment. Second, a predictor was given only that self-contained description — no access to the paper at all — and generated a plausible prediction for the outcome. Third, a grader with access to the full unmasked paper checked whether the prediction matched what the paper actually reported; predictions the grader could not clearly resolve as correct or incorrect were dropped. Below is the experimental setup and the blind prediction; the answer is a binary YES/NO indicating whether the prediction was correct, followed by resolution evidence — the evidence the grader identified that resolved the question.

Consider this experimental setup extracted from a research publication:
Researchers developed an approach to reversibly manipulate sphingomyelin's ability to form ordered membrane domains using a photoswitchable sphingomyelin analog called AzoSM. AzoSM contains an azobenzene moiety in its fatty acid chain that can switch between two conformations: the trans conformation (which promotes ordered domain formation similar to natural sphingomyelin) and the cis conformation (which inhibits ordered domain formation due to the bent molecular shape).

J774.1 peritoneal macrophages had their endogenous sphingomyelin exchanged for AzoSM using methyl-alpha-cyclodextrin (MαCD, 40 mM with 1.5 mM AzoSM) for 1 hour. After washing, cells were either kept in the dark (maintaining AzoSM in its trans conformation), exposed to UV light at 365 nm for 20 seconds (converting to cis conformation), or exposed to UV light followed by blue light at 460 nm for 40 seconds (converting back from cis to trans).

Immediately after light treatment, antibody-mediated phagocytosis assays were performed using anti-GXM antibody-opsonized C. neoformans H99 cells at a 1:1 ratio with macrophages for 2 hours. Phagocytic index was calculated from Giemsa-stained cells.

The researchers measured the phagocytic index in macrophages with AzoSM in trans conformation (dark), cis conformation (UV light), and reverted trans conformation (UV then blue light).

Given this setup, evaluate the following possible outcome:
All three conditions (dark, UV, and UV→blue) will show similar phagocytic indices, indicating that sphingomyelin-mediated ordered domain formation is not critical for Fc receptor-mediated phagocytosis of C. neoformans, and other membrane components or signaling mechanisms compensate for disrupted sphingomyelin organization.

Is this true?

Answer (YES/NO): NO